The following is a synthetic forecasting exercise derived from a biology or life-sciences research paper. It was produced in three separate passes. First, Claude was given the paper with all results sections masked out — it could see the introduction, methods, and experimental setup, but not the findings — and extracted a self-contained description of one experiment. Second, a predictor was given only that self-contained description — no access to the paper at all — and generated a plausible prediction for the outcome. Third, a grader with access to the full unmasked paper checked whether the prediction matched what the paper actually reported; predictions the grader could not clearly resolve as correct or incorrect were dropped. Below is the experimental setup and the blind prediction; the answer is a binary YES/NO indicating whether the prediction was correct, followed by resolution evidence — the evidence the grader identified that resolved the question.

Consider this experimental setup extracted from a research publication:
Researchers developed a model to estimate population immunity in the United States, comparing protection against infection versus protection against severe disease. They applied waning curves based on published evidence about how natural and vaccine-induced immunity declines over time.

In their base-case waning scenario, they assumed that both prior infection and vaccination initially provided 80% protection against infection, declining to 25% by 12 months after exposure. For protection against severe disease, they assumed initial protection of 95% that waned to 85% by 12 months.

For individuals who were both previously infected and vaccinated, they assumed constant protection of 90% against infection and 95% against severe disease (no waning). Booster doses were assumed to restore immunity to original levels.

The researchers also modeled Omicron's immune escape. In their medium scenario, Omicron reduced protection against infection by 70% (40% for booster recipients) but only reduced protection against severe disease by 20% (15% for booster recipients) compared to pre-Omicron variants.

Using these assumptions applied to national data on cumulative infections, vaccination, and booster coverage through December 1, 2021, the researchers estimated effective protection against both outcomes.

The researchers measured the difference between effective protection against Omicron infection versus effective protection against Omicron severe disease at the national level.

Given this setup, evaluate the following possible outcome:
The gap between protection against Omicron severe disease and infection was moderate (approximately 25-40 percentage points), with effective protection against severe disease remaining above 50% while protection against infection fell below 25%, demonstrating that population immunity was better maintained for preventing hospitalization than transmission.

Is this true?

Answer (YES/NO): YES